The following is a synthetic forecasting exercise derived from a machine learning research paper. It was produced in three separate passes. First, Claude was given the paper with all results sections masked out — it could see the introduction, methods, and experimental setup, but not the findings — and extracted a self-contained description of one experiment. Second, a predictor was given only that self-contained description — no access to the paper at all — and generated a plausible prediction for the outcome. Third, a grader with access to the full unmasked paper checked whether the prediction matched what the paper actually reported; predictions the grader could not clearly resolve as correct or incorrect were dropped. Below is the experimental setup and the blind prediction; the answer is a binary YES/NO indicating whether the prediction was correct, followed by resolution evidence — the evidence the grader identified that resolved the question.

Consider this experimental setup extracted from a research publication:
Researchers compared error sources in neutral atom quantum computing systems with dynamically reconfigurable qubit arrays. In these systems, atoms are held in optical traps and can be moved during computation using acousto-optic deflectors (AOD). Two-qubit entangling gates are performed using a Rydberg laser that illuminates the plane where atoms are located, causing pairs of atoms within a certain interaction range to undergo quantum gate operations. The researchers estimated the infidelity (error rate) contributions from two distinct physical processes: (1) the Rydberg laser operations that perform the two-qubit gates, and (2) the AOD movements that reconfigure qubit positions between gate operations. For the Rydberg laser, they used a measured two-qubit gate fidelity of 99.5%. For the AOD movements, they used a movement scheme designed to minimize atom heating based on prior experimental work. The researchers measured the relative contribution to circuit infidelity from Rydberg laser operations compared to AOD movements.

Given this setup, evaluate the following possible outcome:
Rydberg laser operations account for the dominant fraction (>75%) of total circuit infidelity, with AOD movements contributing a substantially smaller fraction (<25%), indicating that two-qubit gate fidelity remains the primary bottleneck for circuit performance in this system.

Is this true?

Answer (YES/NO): YES